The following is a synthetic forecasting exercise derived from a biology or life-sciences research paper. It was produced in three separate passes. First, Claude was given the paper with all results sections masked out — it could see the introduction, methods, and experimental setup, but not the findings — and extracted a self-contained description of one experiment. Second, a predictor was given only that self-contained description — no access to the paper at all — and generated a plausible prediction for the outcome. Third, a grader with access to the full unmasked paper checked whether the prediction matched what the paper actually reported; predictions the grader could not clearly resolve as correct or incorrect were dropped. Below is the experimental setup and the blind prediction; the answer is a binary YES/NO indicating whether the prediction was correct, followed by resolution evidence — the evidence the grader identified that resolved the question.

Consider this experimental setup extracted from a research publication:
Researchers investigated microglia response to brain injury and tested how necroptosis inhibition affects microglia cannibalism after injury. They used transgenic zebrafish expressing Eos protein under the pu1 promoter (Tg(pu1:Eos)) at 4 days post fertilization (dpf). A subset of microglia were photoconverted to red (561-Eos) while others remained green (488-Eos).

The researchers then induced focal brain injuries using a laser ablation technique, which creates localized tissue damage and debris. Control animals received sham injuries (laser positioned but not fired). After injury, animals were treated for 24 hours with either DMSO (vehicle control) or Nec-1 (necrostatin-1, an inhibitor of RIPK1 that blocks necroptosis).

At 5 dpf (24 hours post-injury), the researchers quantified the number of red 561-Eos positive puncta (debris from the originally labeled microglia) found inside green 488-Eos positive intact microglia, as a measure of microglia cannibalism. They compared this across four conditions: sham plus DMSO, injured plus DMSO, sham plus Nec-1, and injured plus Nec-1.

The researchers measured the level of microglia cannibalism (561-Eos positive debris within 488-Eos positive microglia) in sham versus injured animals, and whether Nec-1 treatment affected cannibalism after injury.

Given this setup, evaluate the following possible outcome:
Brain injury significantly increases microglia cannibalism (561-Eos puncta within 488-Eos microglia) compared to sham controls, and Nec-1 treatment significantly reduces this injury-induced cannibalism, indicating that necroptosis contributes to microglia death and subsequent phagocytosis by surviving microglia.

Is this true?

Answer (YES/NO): YES